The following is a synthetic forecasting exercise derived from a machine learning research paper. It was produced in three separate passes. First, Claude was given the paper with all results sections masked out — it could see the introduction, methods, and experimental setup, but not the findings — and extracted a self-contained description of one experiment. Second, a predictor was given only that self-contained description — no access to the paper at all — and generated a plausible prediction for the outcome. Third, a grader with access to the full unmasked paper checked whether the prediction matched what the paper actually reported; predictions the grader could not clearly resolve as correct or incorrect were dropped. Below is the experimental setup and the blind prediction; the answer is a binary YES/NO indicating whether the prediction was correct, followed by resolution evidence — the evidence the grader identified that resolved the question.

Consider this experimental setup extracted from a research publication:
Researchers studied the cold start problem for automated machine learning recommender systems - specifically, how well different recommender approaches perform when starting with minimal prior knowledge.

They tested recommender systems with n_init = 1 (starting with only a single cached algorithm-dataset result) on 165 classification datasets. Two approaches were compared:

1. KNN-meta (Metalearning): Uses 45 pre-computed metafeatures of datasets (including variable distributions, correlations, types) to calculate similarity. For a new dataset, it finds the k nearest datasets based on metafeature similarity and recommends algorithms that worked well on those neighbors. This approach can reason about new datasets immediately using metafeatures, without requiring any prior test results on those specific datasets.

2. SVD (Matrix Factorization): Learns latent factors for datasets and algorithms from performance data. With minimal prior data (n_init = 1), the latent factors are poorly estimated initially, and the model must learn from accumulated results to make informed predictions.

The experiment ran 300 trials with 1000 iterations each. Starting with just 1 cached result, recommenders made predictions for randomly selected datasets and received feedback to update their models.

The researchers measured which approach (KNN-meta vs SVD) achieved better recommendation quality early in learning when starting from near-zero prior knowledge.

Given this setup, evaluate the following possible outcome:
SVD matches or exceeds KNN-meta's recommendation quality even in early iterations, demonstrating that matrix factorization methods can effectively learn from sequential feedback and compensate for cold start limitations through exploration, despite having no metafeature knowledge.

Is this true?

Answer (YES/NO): YES